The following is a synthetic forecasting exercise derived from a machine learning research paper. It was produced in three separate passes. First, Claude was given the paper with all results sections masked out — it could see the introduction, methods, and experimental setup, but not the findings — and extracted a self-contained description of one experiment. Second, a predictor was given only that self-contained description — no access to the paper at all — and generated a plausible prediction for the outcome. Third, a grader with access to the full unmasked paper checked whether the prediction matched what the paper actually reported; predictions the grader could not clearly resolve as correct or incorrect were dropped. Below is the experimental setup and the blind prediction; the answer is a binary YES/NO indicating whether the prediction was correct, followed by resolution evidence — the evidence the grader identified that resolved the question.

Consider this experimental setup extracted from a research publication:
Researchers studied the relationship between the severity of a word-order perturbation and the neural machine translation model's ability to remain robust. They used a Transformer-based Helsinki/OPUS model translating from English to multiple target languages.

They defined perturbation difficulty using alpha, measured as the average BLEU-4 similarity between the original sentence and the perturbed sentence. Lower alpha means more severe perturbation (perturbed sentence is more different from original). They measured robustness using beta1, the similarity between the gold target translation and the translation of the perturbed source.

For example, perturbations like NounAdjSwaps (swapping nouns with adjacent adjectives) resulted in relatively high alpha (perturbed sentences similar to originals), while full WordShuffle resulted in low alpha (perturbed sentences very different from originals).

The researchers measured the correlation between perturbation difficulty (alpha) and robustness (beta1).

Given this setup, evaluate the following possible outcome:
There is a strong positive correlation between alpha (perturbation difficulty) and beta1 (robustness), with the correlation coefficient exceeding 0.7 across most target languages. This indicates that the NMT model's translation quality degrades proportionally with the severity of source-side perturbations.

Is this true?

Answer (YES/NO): NO